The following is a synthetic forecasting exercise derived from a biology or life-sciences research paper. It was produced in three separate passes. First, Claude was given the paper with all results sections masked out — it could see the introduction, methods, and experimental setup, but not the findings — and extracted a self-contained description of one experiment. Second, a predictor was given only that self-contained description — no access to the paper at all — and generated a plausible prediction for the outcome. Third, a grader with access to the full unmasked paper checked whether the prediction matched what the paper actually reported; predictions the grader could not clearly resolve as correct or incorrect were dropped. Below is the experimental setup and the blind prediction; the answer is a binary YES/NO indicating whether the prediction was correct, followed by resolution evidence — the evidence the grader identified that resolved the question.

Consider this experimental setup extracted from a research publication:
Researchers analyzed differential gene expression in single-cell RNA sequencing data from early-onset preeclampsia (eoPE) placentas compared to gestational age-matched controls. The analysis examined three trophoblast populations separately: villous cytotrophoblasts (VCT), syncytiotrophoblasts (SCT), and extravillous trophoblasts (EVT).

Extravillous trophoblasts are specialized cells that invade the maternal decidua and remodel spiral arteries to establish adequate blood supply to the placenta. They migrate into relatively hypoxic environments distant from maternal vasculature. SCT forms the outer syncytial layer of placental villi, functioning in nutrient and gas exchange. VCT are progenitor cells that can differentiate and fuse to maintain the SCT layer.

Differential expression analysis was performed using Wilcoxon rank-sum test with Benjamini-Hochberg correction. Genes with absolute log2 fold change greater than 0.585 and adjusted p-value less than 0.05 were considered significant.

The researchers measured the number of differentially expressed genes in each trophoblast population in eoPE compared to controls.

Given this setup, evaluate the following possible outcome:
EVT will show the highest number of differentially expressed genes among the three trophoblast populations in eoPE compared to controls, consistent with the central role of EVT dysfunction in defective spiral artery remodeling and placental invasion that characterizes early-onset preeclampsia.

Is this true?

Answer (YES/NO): NO